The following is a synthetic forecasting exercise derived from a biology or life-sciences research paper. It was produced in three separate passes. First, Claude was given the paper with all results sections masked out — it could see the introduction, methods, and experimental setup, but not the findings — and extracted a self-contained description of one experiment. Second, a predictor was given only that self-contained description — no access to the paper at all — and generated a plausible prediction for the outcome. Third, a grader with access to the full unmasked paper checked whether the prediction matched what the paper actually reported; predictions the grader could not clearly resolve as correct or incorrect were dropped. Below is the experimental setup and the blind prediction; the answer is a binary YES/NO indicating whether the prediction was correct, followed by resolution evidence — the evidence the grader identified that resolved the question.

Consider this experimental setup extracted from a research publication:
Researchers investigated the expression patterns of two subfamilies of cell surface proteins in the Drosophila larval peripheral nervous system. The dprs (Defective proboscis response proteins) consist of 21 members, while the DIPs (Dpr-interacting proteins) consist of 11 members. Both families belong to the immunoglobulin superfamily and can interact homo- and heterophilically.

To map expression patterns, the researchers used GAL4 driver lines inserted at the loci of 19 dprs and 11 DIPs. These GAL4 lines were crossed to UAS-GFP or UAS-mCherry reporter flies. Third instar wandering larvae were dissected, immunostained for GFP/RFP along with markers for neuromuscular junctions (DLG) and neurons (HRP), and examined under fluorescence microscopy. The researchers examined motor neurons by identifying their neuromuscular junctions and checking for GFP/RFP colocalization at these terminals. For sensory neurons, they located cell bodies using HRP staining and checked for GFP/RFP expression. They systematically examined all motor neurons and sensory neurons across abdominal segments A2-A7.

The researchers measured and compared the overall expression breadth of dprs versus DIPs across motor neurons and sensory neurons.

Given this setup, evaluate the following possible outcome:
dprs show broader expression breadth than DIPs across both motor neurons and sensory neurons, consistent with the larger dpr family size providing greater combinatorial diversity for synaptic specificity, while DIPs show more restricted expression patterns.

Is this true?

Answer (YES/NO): YES